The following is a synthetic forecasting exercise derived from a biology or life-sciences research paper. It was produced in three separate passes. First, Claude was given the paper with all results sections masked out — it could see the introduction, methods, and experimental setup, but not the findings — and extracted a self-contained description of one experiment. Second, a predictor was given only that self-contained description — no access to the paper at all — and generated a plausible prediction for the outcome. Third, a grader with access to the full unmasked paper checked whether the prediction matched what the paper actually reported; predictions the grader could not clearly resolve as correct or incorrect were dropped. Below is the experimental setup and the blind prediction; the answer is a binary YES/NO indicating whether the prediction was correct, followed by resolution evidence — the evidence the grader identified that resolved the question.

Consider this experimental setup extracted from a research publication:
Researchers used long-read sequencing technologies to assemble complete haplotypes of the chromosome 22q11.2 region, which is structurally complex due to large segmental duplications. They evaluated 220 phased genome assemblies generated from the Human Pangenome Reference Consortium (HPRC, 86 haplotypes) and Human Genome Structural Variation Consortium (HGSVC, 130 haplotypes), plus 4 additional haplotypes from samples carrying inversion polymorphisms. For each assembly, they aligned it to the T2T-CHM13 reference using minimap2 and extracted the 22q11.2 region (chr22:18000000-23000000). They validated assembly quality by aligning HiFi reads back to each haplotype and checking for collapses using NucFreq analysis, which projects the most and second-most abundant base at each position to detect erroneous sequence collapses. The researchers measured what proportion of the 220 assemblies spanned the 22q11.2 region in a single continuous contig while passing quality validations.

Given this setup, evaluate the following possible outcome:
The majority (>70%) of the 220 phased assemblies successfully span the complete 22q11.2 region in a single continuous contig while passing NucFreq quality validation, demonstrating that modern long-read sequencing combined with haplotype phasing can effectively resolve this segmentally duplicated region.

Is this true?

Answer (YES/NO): NO